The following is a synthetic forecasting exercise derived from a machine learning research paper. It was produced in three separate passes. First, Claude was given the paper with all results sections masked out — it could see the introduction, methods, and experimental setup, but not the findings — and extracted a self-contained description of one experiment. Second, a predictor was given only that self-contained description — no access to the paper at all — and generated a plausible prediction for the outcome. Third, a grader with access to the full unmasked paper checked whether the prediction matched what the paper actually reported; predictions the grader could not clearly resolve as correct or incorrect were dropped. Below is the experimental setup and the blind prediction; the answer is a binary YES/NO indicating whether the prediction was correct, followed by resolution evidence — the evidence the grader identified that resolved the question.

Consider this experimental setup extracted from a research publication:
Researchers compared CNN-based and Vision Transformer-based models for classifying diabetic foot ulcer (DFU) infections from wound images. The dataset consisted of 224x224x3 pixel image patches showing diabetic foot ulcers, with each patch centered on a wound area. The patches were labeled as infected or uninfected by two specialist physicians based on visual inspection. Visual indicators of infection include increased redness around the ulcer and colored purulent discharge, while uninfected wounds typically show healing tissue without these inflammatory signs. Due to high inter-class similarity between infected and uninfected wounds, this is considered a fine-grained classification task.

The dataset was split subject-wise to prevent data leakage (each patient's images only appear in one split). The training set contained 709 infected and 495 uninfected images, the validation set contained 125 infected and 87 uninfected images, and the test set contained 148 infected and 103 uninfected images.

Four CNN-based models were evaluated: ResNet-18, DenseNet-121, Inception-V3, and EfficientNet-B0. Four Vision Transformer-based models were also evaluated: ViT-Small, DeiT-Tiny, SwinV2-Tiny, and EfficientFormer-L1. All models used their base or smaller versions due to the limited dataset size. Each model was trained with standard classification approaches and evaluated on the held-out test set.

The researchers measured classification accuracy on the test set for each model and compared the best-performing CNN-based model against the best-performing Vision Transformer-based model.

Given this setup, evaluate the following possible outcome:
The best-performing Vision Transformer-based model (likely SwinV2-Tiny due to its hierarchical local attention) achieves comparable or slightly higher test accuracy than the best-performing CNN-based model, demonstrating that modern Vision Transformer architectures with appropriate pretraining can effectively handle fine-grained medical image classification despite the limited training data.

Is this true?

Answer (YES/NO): NO